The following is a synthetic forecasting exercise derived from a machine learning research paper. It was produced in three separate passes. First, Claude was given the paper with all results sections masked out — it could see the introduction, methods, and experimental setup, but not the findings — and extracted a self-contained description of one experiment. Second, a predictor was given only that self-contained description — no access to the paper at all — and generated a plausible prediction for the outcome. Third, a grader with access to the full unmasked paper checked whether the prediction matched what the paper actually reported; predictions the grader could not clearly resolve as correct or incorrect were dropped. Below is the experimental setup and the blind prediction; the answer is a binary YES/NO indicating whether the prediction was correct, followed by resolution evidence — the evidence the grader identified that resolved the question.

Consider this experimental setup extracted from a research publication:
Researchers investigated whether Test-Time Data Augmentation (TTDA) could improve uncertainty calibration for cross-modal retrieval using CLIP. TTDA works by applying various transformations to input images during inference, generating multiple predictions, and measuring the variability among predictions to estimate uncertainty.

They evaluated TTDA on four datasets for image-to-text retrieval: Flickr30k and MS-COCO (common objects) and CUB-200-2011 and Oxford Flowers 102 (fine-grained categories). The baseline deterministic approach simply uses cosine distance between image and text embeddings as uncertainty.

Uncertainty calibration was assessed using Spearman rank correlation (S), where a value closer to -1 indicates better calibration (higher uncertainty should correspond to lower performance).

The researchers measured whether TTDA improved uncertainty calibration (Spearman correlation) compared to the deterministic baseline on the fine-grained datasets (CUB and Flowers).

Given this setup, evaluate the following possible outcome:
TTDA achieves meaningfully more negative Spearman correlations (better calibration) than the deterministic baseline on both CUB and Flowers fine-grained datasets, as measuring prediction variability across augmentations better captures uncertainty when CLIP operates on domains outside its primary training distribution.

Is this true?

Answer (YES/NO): YES